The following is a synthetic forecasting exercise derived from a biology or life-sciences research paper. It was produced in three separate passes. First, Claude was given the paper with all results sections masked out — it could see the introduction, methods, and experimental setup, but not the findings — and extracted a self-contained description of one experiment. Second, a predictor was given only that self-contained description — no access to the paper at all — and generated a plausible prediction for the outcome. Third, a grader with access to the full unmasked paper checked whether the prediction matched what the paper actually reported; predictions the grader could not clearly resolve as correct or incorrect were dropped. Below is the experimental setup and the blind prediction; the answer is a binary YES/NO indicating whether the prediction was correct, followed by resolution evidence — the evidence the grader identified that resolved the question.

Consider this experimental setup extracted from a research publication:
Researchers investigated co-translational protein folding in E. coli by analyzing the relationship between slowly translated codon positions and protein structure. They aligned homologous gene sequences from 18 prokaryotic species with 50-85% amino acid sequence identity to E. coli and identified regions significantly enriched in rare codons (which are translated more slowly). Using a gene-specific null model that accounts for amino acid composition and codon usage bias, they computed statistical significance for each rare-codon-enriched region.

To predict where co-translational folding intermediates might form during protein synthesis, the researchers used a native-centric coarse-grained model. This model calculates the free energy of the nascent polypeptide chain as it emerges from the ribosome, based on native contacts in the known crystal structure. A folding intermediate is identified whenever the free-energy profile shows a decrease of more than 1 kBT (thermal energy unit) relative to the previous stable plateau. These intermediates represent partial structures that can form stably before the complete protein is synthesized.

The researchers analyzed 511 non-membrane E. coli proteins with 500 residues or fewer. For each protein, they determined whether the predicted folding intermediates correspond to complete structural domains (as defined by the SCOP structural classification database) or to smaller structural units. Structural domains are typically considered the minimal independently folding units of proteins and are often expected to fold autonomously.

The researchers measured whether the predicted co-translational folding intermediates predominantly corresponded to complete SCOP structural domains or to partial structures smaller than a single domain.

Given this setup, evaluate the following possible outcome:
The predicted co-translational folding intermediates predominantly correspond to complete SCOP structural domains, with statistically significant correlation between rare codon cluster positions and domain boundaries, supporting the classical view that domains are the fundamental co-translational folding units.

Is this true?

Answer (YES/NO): NO